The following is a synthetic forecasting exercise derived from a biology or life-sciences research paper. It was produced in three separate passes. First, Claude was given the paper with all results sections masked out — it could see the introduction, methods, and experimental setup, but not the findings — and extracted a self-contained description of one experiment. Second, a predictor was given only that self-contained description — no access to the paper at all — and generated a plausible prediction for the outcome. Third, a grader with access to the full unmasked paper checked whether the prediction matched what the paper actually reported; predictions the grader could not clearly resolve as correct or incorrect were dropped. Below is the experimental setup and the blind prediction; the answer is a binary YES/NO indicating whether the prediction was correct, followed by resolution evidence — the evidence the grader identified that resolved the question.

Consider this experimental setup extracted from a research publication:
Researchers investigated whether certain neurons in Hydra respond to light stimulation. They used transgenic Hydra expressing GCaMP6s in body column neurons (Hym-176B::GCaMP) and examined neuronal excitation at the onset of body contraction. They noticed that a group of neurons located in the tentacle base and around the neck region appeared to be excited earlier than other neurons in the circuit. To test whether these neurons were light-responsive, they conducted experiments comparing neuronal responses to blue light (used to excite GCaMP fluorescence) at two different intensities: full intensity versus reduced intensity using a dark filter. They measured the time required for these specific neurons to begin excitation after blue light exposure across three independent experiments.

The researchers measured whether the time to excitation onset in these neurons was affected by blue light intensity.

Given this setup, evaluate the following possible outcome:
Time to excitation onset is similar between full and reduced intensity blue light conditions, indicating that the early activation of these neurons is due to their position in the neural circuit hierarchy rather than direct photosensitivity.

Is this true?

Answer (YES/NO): NO